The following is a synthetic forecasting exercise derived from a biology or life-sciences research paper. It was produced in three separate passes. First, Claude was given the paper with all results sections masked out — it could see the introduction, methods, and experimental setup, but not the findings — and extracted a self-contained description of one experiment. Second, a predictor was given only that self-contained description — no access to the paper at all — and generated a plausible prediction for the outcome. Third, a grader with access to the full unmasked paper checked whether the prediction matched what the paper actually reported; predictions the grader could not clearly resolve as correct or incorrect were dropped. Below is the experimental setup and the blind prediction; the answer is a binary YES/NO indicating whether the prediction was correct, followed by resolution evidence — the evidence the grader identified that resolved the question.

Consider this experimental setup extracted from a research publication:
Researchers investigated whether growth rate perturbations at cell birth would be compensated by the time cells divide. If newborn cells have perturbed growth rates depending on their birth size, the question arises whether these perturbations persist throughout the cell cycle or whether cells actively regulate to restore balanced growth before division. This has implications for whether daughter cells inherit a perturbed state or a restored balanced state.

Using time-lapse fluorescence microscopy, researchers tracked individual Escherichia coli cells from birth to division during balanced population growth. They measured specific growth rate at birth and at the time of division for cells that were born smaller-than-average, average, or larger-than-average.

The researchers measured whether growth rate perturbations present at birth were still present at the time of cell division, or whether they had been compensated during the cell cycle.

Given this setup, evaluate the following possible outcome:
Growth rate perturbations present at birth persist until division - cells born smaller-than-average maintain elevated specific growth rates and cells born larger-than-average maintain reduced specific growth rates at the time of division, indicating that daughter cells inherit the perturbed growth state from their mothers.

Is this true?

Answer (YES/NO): NO